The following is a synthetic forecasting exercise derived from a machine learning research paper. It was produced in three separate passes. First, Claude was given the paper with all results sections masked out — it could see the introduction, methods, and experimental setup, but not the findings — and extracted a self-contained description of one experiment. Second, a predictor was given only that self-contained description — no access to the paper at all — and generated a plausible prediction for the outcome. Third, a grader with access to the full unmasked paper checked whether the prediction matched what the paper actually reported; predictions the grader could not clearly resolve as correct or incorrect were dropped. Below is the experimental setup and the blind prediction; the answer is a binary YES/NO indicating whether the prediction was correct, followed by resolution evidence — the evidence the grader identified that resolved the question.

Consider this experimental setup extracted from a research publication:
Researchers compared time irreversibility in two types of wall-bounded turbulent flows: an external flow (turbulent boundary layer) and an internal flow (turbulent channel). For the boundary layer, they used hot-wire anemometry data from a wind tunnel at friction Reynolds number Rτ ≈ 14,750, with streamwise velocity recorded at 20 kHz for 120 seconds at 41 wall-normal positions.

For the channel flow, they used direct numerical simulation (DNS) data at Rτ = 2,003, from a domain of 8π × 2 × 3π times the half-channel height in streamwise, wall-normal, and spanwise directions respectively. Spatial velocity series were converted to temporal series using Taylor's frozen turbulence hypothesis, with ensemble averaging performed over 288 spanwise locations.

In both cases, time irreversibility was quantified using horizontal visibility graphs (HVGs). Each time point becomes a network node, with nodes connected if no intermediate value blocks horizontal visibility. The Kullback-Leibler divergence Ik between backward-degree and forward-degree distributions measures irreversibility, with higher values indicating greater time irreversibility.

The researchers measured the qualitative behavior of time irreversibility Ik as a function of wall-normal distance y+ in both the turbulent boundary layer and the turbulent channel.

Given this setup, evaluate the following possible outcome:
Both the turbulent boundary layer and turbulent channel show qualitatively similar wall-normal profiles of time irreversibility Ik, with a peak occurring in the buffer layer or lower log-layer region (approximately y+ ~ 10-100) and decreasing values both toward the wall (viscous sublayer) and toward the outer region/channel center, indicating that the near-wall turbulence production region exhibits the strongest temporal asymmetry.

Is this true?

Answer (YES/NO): NO